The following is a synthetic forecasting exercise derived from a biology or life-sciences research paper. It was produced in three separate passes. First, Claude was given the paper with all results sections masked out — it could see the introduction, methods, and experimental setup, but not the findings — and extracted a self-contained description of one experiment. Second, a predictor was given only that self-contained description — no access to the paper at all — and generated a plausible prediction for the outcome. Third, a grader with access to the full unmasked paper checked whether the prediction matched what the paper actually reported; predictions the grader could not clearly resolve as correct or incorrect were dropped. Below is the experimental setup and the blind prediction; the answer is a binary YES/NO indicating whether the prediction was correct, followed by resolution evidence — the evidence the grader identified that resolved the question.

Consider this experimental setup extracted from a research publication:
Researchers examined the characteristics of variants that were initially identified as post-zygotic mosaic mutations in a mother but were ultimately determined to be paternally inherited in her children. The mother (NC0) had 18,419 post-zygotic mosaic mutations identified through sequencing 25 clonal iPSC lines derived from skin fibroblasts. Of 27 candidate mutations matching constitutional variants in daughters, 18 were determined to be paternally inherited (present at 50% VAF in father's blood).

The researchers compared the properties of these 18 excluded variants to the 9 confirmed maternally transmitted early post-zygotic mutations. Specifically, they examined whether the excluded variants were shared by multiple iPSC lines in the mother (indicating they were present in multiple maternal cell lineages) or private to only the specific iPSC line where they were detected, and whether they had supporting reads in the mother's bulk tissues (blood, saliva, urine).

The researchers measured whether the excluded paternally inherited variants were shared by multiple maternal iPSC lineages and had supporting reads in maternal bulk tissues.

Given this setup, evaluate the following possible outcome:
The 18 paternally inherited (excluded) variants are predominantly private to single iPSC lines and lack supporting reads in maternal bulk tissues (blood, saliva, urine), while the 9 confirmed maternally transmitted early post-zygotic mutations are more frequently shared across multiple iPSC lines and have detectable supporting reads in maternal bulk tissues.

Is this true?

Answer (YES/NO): YES